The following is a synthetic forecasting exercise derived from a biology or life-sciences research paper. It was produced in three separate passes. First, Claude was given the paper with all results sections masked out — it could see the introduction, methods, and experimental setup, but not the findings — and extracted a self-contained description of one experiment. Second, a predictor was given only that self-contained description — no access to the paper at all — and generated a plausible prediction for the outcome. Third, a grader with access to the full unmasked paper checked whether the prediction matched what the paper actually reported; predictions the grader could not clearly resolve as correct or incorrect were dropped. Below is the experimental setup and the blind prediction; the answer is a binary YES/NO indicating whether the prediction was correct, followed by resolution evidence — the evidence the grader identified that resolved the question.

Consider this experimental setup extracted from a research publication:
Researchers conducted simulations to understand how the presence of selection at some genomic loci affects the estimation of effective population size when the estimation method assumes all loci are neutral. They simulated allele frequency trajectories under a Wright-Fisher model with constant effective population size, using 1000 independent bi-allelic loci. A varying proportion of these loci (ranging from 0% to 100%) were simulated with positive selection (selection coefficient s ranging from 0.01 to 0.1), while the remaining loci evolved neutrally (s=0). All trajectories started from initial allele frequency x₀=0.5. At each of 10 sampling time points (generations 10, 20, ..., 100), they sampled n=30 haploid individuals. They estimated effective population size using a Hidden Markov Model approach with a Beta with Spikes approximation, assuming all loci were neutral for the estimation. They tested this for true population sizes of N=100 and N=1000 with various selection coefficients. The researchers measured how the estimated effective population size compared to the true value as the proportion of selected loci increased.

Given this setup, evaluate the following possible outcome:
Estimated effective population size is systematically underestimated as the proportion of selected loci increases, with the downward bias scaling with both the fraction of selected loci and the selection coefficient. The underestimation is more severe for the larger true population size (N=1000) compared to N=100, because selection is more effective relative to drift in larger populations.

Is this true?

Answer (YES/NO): YES